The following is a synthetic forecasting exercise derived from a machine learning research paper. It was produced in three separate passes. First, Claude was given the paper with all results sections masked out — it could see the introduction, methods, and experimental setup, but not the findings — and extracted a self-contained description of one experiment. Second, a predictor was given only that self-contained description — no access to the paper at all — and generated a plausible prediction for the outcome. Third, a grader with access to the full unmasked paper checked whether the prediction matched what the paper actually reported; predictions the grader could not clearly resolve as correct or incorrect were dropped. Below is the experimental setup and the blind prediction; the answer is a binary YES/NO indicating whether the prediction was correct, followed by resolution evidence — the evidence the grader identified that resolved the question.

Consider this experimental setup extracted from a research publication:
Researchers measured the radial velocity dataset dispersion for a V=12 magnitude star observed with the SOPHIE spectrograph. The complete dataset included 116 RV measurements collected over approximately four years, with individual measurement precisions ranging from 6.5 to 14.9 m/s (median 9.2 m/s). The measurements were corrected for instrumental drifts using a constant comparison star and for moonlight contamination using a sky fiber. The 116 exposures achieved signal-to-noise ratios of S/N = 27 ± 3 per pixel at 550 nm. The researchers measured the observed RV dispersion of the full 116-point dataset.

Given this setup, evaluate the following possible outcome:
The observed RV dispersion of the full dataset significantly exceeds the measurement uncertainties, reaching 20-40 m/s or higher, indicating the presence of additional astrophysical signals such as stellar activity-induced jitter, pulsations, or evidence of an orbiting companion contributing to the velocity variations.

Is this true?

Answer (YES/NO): YES